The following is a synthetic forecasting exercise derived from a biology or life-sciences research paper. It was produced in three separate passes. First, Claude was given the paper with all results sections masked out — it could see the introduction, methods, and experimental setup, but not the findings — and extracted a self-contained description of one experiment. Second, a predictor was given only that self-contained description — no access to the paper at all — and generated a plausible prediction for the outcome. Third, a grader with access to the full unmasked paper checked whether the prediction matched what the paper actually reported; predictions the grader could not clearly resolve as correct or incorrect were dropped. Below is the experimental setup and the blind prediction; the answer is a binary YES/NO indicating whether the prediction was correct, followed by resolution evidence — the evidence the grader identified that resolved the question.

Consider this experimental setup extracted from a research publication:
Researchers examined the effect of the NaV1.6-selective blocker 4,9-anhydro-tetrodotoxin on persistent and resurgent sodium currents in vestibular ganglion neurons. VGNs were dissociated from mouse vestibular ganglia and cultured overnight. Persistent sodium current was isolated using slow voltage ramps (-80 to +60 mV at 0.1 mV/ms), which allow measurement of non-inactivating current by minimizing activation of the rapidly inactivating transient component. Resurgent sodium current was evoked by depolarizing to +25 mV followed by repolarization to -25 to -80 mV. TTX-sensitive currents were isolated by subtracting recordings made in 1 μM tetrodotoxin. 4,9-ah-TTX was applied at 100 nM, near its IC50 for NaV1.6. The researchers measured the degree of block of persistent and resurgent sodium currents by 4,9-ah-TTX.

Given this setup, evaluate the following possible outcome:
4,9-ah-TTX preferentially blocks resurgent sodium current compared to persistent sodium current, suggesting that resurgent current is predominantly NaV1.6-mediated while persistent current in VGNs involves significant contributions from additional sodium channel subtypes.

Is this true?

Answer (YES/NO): NO